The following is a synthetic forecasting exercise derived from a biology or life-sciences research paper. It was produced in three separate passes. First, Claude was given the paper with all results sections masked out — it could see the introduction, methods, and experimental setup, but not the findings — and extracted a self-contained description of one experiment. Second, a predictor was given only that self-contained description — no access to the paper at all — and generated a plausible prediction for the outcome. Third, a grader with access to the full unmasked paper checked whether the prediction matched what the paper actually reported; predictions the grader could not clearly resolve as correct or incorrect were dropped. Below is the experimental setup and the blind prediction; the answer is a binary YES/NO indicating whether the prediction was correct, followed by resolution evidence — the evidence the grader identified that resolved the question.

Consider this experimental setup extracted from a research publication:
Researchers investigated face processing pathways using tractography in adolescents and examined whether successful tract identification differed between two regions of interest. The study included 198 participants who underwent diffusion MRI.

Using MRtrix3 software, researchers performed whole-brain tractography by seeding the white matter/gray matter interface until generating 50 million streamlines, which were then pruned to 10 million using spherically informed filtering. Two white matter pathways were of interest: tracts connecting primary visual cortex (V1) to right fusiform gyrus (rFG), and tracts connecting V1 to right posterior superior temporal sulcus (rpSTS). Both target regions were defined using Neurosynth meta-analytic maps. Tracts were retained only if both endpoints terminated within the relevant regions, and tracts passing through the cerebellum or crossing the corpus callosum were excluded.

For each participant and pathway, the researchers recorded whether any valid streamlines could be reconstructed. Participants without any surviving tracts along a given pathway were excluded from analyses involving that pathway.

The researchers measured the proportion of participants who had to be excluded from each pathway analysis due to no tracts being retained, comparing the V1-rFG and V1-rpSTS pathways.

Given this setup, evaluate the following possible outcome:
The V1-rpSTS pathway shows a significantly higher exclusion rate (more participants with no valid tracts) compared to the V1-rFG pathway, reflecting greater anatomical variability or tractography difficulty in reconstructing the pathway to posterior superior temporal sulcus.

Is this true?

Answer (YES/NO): YES